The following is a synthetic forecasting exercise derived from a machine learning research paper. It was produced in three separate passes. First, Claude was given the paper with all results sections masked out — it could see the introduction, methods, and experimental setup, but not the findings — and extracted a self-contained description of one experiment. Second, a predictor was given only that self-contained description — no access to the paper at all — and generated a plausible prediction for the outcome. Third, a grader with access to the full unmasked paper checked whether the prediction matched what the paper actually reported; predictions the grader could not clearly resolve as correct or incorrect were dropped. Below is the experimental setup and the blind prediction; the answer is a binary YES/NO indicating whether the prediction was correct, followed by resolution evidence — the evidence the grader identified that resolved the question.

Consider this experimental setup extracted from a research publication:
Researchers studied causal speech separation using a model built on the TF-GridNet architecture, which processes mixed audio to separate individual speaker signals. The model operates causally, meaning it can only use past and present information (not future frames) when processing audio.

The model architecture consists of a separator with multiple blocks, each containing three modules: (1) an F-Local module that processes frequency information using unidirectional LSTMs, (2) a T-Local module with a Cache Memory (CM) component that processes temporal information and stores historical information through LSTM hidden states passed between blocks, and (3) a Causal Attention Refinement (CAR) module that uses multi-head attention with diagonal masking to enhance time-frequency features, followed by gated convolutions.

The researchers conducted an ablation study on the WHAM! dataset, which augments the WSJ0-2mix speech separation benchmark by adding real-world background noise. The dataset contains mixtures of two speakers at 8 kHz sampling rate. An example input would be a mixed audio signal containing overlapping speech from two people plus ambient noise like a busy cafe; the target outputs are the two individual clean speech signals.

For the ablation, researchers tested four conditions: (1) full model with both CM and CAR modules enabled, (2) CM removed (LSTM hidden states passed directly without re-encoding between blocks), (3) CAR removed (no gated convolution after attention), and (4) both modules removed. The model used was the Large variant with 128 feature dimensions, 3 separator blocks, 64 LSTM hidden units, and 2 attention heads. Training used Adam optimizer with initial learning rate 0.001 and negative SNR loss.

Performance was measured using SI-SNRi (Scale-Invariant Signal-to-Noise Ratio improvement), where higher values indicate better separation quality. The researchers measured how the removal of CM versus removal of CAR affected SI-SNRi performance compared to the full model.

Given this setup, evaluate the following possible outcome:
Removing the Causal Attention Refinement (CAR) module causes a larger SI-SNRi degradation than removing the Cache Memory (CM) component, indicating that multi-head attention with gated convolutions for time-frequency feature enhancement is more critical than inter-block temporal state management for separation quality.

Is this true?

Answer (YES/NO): NO